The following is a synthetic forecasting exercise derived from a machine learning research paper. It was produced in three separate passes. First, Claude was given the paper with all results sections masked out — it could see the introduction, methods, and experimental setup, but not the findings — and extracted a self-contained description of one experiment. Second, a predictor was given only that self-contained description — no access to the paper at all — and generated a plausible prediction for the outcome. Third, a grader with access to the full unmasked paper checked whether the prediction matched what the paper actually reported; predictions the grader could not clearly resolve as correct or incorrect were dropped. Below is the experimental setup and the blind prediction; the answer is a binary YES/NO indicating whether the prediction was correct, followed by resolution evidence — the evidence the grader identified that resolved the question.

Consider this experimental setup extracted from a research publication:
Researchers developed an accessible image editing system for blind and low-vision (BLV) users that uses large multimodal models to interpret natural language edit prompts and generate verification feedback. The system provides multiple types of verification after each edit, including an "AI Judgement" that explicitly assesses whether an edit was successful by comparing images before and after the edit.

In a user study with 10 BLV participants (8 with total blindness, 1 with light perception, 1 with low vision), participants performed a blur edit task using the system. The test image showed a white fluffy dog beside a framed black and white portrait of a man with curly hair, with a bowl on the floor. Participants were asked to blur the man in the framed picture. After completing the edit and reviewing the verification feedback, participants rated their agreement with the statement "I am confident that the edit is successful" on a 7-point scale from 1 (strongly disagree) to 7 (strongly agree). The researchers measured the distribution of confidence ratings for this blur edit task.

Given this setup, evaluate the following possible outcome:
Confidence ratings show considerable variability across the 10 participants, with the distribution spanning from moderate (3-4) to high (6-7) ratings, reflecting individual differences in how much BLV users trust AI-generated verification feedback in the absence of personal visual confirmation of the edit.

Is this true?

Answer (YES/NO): NO